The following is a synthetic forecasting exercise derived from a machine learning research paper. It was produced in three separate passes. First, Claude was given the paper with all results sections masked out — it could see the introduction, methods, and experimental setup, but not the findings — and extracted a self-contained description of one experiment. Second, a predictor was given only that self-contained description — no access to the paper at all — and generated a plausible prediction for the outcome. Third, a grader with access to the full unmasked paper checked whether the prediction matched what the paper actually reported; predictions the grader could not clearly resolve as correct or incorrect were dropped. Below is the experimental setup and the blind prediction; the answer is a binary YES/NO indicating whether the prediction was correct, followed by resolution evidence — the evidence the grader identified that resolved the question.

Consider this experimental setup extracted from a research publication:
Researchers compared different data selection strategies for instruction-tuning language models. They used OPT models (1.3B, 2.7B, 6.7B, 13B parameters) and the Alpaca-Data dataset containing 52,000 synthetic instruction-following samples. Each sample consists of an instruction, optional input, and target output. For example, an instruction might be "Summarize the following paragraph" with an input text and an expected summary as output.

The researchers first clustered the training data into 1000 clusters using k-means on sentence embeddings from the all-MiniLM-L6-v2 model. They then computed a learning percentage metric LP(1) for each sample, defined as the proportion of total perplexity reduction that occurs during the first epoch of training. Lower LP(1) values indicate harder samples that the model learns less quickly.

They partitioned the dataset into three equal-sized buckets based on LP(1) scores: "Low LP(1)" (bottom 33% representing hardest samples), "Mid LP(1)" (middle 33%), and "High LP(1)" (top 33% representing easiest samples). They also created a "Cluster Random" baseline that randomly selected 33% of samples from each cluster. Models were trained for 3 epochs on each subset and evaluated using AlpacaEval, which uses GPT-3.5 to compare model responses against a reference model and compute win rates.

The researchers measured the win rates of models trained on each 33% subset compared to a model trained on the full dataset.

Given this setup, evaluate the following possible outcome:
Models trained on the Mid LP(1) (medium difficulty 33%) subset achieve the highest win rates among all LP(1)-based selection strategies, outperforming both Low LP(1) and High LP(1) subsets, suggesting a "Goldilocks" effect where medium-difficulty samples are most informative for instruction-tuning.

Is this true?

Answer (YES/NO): NO